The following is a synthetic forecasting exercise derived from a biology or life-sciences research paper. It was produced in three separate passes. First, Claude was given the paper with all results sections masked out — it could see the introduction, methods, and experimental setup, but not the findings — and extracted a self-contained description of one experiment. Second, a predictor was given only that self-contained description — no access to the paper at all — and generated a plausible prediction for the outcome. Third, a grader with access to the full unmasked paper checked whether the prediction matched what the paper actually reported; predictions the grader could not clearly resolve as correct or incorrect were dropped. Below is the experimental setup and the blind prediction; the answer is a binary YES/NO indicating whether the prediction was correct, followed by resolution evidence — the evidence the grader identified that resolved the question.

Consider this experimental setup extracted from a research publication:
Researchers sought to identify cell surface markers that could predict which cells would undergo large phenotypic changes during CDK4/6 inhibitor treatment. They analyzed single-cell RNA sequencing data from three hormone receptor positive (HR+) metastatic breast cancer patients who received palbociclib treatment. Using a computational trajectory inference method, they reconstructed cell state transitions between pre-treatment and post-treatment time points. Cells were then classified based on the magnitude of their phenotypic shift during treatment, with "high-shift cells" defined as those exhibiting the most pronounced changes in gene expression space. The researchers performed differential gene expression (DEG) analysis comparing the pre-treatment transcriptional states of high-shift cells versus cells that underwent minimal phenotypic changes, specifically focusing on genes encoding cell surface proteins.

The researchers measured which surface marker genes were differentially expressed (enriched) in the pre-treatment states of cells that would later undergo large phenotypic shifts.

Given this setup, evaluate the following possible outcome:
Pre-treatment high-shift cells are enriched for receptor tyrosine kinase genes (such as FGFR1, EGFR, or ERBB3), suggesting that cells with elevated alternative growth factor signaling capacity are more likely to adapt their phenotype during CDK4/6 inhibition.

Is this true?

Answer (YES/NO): NO